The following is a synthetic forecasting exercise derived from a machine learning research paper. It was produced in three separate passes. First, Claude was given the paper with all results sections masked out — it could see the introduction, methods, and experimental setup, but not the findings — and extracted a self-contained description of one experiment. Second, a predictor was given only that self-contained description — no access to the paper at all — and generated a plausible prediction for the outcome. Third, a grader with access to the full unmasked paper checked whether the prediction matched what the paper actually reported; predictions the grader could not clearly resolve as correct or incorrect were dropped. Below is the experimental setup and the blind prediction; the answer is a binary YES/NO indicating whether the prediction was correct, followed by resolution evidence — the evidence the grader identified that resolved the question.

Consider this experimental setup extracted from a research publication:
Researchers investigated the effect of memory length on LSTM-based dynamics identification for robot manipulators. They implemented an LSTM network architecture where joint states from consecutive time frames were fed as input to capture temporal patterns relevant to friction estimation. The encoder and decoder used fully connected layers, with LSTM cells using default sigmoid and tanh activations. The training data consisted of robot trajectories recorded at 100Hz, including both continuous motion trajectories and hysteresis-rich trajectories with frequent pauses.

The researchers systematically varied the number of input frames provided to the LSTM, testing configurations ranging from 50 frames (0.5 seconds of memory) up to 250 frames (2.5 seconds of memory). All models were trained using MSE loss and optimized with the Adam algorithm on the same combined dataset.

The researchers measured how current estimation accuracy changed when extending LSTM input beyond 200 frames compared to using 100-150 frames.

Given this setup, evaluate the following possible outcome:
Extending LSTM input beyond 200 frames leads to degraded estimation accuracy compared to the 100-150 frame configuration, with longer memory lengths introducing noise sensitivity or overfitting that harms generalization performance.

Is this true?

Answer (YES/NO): YES